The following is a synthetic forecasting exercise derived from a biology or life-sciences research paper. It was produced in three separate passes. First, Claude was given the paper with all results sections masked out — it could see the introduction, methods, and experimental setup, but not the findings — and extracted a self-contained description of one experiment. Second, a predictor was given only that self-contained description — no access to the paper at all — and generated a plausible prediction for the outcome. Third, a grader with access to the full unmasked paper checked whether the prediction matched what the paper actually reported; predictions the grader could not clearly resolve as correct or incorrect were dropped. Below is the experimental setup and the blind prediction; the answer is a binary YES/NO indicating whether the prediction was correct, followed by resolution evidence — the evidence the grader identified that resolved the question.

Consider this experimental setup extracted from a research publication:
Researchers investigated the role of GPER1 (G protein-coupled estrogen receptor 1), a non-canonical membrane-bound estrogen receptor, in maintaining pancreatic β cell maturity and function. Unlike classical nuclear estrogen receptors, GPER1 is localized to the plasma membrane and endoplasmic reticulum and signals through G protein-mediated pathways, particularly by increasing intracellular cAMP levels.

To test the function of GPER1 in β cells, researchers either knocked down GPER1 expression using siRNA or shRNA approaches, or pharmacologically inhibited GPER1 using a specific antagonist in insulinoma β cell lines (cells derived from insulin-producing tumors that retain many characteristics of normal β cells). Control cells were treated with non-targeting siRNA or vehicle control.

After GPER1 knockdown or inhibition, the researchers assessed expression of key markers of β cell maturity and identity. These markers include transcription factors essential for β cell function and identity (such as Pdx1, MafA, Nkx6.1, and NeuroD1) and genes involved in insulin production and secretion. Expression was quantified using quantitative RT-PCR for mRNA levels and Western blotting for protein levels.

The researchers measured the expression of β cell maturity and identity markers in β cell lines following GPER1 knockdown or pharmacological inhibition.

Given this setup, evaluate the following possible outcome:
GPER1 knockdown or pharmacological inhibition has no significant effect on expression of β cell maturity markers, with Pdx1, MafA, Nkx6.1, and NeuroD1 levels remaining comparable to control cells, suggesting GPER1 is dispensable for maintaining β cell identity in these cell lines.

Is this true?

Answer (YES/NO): NO